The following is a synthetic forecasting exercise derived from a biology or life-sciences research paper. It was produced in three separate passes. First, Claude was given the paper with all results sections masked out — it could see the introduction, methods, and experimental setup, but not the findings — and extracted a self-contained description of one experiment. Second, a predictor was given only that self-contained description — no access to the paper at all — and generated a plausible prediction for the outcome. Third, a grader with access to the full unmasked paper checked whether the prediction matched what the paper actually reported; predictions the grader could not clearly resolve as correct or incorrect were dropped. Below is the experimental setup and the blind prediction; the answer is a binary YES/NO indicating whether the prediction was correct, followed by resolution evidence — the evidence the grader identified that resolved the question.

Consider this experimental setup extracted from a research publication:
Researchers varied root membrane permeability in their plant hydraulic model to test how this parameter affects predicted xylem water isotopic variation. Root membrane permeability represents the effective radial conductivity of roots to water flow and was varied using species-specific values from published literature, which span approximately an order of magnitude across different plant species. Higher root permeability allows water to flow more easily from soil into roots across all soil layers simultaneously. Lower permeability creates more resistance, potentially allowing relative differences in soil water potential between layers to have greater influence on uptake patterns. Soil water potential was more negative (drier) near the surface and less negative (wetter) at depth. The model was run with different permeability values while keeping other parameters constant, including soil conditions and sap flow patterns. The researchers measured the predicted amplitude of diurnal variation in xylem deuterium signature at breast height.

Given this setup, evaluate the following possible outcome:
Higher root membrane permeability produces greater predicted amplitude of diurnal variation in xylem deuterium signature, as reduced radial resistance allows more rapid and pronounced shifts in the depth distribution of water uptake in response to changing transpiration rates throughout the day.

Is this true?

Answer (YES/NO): NO